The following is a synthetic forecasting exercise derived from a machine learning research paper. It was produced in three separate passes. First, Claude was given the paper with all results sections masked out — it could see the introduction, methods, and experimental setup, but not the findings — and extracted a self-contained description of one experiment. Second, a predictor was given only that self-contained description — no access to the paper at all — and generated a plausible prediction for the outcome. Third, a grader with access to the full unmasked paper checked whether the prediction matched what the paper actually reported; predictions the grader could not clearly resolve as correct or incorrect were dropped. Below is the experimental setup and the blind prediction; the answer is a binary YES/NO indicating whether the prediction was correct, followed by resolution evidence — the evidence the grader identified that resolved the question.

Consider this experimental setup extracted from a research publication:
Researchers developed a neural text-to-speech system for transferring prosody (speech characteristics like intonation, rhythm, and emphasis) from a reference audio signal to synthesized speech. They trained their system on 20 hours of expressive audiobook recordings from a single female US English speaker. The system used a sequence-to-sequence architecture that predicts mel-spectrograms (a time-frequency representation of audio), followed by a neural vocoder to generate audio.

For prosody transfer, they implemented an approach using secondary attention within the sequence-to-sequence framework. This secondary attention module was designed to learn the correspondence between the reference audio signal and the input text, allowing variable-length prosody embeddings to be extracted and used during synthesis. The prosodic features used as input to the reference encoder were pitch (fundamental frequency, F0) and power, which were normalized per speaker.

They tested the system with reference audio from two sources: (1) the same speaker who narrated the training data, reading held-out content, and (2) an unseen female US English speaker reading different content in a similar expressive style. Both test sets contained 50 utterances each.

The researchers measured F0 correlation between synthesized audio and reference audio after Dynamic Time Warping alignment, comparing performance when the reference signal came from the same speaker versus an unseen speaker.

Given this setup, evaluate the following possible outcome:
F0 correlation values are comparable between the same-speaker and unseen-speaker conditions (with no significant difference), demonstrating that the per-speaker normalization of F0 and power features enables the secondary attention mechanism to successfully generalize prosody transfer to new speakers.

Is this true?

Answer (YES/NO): NO